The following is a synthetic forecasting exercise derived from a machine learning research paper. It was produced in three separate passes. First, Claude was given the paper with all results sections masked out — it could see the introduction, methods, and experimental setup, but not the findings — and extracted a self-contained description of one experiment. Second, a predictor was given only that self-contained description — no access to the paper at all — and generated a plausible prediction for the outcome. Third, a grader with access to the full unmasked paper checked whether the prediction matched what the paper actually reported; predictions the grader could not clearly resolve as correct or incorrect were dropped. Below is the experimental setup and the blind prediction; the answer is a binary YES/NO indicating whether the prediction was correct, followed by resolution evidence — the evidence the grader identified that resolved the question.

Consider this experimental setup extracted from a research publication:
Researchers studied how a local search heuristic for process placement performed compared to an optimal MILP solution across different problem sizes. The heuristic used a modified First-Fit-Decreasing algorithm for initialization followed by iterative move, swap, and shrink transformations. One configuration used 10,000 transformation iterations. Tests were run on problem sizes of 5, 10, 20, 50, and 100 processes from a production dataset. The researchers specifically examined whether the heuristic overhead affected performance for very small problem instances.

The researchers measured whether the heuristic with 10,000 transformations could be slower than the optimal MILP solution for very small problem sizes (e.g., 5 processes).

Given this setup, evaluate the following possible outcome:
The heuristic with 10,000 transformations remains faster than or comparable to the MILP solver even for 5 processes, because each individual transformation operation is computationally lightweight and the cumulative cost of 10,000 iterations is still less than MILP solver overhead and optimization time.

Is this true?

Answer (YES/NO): NO